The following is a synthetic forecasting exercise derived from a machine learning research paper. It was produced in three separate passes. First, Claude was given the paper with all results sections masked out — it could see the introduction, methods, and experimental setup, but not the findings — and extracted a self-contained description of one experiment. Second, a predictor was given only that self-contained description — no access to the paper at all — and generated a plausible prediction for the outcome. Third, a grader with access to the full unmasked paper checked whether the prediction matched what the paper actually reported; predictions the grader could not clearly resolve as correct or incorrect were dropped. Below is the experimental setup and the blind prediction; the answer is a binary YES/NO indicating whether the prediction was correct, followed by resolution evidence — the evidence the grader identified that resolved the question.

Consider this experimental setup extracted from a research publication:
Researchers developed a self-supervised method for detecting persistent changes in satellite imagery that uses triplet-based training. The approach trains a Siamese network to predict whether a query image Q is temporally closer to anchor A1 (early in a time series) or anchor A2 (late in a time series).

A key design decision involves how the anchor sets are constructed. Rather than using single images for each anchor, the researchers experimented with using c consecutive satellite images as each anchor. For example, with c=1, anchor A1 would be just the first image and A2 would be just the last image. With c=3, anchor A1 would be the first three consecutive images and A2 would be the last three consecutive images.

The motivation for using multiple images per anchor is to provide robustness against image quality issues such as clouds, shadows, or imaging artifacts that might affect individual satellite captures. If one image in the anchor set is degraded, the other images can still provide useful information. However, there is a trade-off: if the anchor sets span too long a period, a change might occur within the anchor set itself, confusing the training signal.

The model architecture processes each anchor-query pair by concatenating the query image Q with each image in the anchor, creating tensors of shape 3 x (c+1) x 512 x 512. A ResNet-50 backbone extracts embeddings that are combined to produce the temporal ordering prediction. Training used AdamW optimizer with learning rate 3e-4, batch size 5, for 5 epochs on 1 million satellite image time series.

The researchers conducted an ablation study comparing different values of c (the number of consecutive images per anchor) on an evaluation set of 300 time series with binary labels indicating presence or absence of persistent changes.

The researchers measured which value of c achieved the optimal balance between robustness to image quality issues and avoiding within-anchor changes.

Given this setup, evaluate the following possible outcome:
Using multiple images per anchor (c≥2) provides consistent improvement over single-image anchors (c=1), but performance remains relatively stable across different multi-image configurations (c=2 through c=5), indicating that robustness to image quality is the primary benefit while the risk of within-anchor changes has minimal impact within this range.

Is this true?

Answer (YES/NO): NO